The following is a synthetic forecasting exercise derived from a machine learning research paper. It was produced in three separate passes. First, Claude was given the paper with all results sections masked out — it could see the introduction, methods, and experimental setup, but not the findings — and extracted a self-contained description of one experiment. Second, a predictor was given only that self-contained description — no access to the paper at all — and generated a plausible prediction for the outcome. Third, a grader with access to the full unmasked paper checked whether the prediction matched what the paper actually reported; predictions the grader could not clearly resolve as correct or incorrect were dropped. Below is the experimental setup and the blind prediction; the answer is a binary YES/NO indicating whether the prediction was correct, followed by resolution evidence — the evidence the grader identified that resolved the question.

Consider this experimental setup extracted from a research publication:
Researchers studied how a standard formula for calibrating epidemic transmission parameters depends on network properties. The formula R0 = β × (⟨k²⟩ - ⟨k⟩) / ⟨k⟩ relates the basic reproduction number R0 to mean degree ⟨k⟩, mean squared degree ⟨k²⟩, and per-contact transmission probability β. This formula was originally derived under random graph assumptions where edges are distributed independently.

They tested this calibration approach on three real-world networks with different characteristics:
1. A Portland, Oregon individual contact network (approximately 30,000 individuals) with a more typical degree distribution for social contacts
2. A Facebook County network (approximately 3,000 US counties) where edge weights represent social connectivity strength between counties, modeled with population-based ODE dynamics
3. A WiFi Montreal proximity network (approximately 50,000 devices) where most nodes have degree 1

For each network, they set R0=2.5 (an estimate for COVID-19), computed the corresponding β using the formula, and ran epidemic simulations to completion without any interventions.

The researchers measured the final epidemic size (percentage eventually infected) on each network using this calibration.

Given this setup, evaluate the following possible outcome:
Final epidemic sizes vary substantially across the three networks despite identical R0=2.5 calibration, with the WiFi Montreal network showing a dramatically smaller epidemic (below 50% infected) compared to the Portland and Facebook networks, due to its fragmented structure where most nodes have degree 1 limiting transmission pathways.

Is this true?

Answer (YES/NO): YES